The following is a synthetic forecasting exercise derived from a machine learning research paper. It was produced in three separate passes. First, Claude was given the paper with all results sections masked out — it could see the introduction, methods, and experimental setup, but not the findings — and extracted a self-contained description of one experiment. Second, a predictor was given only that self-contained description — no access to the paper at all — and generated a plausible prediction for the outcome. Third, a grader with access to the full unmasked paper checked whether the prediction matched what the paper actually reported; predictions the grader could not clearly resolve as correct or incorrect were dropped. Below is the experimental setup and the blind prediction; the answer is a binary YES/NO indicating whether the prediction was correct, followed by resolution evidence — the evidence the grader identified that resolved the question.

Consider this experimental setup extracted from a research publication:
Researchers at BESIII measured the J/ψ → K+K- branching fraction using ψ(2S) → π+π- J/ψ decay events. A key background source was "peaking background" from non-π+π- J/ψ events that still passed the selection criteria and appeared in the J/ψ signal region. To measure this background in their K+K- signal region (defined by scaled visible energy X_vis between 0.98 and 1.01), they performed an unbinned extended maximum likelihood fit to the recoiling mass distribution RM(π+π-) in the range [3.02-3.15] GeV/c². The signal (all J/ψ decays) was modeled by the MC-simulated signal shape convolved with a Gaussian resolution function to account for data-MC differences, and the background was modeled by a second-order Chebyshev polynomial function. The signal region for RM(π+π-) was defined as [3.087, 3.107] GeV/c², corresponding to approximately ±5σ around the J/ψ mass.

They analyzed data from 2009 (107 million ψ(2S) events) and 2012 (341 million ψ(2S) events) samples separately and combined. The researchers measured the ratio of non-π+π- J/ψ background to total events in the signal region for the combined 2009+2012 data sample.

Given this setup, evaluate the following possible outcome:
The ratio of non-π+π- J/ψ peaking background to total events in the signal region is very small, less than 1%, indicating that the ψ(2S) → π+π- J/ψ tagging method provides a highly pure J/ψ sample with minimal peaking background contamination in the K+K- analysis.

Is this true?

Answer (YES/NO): NO